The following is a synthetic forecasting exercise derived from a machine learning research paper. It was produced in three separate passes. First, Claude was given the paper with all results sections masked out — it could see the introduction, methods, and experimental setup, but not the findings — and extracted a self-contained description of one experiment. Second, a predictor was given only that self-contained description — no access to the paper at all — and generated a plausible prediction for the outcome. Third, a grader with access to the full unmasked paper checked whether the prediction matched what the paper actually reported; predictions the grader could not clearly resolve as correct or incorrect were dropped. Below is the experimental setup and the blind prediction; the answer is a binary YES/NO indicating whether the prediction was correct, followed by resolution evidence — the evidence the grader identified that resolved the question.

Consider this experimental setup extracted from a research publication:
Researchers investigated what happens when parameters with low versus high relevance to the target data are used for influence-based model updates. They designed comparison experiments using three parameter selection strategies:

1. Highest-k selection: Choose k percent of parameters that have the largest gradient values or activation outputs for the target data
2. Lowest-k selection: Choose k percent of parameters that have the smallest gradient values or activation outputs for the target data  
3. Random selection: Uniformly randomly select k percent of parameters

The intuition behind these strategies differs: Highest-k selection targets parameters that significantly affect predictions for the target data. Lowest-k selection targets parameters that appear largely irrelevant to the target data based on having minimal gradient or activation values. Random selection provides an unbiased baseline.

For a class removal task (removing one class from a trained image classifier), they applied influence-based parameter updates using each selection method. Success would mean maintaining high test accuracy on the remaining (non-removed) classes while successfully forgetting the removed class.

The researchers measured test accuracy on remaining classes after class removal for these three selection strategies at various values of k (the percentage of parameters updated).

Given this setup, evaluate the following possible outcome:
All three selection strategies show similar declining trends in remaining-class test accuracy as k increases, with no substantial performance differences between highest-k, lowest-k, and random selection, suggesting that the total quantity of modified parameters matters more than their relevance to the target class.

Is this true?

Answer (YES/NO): NO